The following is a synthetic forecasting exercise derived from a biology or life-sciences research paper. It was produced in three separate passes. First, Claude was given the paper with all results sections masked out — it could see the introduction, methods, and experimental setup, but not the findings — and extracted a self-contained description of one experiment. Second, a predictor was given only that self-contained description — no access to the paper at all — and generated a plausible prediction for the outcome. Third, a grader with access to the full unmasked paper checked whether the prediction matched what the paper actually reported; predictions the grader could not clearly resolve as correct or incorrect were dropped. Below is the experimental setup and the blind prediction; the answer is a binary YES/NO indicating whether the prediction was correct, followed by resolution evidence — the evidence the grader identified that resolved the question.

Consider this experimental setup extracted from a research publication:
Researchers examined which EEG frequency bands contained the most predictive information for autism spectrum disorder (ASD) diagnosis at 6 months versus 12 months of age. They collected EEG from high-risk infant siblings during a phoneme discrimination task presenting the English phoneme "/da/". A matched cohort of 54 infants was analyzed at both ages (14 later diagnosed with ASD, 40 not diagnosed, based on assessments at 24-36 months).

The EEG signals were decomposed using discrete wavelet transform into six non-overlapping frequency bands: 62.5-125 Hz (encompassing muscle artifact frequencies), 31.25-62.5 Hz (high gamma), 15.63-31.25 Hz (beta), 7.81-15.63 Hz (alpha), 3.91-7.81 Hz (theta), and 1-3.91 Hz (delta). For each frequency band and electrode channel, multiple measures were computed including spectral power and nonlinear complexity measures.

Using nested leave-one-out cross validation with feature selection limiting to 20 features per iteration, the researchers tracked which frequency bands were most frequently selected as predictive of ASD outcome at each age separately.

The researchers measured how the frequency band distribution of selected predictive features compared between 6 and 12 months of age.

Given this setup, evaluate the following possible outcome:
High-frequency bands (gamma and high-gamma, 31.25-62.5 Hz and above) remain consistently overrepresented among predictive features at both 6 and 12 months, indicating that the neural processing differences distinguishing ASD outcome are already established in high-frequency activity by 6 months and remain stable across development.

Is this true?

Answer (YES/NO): NO